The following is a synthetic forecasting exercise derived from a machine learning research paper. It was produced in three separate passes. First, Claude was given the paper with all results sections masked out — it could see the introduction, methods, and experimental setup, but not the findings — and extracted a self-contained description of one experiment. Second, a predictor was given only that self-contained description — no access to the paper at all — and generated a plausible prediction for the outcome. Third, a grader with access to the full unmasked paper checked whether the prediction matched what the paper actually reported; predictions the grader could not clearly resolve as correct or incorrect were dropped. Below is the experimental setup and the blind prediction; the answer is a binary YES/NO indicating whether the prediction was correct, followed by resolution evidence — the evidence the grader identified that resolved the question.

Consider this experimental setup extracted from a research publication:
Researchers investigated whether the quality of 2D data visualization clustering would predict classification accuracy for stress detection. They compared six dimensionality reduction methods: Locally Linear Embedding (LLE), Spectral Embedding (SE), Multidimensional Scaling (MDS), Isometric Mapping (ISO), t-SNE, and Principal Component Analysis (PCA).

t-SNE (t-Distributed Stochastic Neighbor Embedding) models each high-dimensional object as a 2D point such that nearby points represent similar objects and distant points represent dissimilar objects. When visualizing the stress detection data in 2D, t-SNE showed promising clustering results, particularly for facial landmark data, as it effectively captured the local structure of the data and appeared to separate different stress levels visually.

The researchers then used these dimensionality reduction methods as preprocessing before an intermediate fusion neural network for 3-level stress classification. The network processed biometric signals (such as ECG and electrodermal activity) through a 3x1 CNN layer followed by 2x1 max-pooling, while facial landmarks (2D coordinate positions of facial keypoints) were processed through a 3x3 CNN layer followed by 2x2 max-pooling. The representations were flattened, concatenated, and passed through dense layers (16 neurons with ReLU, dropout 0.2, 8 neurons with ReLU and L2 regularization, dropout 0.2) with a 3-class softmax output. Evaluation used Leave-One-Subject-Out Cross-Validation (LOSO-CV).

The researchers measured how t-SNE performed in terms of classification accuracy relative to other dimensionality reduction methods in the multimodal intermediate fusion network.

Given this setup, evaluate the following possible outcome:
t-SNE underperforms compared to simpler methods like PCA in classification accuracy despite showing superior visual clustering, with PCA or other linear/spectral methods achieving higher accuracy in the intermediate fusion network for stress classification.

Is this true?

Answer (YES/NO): YES